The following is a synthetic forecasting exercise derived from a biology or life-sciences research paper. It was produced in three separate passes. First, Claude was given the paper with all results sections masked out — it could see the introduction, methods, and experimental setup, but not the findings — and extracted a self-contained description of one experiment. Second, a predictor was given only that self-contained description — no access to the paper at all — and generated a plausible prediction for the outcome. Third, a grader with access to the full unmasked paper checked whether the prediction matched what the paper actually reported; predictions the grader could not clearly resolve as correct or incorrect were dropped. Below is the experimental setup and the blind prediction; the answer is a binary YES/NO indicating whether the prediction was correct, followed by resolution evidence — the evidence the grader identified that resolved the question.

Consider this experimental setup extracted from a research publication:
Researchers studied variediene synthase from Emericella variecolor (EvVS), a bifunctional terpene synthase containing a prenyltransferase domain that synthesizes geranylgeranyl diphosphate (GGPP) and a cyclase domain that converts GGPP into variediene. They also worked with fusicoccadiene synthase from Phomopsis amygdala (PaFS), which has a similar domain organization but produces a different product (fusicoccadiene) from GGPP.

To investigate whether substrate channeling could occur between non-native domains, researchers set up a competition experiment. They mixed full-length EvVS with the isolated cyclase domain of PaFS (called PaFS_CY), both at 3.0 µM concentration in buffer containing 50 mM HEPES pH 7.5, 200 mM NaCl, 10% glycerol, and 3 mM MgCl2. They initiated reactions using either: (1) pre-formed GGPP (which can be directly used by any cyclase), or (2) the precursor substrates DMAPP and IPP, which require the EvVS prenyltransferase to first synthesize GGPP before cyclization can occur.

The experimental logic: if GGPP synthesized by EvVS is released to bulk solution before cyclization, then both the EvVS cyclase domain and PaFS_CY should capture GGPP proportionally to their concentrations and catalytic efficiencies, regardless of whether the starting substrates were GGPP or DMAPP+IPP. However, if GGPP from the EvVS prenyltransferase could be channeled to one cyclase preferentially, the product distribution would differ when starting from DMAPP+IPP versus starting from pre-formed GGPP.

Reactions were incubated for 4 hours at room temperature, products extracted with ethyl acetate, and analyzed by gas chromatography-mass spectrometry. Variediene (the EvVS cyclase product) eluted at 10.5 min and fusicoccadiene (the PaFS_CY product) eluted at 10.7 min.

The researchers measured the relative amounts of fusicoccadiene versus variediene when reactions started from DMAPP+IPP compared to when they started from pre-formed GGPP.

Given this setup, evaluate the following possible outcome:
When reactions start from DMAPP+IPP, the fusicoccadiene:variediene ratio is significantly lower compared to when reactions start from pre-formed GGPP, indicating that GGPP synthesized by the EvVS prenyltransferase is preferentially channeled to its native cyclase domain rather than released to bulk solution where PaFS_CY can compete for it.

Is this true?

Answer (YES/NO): NO